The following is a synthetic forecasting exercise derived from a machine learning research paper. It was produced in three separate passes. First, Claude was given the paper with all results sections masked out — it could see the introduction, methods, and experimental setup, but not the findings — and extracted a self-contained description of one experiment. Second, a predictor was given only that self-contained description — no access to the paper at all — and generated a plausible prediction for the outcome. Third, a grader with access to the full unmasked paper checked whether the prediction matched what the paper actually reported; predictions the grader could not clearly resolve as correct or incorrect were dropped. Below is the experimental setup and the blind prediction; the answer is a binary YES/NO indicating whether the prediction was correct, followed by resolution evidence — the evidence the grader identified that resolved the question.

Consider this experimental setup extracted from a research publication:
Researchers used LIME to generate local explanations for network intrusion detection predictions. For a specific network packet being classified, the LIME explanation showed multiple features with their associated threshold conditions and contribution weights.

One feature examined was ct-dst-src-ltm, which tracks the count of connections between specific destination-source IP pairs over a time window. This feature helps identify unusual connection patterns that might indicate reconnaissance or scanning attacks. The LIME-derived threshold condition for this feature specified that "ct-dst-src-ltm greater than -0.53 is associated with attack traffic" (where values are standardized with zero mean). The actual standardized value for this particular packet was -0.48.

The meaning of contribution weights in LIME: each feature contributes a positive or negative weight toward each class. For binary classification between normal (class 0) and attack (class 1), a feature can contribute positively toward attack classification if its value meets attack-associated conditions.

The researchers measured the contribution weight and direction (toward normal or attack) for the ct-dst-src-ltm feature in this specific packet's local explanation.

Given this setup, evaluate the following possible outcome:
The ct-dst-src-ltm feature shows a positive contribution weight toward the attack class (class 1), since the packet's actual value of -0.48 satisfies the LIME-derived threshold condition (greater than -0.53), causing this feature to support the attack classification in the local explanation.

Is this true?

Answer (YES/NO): YES